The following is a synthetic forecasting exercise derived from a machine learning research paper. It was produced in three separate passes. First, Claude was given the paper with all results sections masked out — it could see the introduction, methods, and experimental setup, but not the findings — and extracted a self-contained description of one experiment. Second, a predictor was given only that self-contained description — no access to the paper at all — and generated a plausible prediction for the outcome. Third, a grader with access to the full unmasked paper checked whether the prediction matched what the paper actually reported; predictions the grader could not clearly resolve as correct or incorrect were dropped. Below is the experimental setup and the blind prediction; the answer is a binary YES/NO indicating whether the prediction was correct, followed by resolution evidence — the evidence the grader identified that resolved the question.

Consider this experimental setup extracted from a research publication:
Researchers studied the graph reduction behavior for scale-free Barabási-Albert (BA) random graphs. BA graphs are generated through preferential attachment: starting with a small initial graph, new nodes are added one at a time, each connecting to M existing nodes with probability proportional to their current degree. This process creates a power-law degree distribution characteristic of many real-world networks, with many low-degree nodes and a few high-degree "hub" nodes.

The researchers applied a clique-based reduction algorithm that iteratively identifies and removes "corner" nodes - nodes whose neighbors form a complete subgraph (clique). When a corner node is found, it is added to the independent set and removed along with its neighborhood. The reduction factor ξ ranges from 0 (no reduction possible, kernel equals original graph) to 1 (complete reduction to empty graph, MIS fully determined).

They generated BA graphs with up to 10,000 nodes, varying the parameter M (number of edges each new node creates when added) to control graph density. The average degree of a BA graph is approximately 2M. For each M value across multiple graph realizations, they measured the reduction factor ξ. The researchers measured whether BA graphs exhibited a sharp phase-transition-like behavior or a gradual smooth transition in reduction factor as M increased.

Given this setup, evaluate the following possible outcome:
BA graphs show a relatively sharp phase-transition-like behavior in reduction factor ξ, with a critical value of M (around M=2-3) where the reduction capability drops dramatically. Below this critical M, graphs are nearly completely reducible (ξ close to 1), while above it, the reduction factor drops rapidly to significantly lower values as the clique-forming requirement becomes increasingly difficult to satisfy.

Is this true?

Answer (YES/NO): YES